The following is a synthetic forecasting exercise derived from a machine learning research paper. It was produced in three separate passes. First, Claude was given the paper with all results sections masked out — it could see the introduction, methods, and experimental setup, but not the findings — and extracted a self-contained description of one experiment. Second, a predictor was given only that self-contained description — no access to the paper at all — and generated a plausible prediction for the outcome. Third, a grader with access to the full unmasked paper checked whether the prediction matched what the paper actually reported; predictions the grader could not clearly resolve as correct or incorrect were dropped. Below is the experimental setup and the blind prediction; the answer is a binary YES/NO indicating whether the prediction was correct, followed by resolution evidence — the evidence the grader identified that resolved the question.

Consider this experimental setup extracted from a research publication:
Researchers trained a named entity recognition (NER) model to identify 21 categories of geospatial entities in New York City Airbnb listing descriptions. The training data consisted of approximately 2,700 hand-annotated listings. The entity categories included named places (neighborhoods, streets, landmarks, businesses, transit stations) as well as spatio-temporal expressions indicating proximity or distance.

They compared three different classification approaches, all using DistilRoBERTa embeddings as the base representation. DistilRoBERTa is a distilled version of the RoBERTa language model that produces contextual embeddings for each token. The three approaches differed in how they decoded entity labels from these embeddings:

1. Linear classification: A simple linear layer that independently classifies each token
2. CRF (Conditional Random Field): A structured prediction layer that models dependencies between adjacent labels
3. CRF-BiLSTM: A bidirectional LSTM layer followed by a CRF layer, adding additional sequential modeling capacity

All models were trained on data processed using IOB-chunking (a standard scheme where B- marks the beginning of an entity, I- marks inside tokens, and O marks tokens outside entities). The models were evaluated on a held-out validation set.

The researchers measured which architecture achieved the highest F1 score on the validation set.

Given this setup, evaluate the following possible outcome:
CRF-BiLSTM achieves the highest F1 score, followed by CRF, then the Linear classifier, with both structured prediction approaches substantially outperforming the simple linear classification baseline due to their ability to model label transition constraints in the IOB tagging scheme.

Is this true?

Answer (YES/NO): NO